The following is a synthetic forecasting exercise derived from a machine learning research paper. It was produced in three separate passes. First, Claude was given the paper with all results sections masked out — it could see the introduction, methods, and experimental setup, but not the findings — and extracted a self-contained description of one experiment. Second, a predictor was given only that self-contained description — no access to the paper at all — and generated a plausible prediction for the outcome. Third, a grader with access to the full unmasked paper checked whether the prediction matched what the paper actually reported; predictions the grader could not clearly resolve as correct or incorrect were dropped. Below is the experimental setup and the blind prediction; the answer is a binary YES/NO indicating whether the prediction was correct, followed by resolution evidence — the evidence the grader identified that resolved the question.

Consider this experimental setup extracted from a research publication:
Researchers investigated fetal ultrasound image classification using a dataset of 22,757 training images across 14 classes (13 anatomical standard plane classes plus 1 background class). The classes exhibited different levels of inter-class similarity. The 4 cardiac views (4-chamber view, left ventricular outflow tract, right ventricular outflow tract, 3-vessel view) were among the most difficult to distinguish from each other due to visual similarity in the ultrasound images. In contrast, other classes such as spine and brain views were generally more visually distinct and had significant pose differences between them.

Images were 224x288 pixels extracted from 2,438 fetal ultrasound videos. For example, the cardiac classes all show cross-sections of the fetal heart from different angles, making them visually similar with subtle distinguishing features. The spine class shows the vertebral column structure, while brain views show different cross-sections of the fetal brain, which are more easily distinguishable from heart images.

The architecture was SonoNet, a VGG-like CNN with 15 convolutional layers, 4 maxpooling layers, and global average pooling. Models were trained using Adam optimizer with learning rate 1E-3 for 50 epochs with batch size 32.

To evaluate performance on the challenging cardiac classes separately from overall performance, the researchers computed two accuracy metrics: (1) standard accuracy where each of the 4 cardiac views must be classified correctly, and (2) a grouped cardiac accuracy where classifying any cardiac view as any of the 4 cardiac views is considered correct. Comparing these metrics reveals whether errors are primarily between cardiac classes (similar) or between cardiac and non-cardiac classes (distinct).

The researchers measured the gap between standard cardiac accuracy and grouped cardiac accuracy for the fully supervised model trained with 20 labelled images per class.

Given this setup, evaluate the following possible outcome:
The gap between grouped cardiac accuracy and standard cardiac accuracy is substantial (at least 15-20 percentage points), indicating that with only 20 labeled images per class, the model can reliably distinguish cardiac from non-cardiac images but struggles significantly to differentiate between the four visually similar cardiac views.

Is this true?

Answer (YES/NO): NO